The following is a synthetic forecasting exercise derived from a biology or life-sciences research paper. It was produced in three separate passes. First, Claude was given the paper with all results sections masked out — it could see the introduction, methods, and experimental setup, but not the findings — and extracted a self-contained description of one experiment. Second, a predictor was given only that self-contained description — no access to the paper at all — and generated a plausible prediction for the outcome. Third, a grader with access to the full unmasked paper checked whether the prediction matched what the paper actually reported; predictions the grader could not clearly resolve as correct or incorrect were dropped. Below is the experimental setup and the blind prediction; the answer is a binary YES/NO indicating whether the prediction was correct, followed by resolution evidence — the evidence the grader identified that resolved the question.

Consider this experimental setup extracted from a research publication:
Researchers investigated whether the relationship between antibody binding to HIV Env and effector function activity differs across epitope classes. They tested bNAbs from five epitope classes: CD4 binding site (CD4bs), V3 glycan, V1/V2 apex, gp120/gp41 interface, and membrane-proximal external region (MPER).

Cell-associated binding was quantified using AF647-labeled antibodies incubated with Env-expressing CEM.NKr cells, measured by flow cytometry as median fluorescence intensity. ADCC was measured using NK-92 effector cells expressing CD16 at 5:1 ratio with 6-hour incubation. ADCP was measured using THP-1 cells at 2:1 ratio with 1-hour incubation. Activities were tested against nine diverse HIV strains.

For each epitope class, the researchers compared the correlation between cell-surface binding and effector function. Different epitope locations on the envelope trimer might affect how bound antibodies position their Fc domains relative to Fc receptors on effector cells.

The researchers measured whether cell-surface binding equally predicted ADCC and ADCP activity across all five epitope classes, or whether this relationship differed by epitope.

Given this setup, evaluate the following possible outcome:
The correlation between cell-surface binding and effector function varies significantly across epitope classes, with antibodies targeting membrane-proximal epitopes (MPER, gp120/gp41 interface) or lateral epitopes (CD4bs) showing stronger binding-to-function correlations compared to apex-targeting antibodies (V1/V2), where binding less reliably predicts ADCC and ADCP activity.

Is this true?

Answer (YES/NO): NO